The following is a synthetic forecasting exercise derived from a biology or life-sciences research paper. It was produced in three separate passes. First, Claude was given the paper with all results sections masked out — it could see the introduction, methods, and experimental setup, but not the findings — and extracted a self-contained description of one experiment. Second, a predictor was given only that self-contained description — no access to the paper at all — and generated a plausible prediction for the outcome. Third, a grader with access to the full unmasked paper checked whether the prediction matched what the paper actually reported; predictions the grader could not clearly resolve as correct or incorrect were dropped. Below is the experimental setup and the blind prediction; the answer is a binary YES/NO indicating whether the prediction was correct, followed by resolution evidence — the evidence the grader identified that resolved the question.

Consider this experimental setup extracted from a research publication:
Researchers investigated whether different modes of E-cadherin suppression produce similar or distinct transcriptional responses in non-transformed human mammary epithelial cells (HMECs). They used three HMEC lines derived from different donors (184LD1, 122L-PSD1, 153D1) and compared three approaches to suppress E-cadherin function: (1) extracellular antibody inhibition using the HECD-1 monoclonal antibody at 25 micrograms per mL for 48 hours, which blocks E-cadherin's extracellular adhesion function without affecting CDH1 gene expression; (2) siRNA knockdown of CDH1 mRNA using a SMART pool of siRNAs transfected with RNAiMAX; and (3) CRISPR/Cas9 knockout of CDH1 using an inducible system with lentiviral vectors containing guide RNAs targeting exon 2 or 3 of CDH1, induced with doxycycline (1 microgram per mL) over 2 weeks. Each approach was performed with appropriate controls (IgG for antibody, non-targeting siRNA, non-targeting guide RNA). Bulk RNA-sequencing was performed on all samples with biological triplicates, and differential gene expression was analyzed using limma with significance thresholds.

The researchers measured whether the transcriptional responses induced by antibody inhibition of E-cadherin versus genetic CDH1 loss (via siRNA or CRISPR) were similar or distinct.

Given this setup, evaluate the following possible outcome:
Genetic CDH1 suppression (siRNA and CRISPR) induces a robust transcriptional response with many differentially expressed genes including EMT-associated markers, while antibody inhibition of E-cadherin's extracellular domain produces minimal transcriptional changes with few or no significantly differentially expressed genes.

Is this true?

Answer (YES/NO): NO